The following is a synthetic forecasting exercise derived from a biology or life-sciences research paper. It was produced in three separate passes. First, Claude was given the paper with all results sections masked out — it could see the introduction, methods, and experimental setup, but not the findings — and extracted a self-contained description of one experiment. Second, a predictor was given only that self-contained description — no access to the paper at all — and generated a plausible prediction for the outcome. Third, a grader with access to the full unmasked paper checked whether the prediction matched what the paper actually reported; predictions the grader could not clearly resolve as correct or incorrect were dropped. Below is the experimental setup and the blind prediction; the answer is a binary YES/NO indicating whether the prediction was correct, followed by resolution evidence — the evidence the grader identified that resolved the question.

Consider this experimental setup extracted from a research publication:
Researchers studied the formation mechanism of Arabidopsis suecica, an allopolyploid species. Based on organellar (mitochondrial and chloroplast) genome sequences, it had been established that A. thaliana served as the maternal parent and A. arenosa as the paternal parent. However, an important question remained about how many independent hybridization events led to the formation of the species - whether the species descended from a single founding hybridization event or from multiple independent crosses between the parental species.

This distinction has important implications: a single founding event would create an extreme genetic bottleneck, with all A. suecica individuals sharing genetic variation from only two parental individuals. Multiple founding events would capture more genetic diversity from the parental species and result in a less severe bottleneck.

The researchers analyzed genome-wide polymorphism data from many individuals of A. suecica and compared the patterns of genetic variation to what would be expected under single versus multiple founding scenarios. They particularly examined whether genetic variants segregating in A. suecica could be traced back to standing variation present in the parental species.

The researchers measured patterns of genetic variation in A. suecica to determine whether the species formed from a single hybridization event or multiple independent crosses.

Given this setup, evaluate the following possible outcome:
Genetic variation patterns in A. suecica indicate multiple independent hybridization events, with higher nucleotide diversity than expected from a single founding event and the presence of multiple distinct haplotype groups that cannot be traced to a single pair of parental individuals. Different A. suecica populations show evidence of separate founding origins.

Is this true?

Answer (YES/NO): YES